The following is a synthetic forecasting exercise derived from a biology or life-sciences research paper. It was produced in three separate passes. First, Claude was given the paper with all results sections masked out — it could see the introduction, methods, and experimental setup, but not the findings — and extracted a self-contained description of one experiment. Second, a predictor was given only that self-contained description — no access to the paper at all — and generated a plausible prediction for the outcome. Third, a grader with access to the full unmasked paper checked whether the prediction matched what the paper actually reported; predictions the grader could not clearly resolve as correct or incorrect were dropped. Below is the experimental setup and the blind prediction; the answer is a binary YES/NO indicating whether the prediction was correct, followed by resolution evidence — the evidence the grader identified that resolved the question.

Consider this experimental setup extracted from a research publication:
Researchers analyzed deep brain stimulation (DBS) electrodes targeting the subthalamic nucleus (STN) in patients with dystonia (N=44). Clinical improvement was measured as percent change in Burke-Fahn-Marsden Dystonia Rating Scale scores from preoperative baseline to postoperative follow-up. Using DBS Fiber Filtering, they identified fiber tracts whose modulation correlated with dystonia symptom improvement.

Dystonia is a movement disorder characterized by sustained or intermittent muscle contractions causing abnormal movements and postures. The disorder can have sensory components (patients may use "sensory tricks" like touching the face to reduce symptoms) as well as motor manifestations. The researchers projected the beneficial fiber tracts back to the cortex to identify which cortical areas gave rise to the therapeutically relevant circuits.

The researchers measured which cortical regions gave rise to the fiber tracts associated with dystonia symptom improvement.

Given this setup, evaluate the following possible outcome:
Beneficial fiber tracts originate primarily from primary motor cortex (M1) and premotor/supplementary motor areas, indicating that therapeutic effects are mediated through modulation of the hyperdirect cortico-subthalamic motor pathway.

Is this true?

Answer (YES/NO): NO